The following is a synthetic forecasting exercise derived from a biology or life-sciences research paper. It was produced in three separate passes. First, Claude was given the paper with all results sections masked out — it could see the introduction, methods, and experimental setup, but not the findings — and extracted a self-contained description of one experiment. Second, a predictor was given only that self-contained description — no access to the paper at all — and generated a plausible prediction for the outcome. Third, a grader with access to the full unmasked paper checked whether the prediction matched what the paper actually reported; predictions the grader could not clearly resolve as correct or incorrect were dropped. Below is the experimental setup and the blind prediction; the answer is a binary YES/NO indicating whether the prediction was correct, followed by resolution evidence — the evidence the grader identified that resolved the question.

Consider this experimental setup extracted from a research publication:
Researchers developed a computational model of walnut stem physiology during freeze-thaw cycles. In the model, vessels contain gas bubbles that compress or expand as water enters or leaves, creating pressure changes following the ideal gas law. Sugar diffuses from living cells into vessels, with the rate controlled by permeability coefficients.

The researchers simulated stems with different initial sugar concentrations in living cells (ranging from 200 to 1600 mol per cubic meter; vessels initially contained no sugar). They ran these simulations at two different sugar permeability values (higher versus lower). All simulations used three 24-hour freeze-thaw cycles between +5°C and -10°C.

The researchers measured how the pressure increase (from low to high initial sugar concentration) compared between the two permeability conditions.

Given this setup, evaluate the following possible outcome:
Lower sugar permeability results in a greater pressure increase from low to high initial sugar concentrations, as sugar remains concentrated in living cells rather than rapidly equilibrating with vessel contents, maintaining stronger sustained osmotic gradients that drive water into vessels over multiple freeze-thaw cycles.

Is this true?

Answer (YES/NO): NO